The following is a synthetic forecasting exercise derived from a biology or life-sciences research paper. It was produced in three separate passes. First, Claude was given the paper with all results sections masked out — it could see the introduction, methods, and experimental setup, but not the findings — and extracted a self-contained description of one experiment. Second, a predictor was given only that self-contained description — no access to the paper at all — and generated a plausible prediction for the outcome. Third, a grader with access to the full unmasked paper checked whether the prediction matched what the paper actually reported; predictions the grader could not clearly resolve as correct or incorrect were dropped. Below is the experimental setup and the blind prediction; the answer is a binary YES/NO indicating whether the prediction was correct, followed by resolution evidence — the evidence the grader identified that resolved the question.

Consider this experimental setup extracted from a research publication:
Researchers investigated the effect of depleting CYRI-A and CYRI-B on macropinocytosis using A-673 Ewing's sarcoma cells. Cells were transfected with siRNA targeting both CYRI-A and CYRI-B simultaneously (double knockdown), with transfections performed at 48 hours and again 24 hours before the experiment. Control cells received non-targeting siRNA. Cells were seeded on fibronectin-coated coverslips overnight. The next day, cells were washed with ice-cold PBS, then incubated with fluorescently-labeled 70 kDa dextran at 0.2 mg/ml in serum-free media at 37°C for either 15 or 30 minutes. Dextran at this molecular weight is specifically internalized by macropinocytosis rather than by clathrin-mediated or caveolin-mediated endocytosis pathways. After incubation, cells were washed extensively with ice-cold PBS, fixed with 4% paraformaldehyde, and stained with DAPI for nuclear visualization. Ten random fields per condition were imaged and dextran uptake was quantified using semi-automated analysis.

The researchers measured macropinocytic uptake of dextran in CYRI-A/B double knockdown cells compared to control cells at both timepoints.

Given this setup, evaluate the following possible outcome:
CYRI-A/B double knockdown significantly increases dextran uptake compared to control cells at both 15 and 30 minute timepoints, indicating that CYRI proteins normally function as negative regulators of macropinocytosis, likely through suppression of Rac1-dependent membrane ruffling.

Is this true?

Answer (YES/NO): NO